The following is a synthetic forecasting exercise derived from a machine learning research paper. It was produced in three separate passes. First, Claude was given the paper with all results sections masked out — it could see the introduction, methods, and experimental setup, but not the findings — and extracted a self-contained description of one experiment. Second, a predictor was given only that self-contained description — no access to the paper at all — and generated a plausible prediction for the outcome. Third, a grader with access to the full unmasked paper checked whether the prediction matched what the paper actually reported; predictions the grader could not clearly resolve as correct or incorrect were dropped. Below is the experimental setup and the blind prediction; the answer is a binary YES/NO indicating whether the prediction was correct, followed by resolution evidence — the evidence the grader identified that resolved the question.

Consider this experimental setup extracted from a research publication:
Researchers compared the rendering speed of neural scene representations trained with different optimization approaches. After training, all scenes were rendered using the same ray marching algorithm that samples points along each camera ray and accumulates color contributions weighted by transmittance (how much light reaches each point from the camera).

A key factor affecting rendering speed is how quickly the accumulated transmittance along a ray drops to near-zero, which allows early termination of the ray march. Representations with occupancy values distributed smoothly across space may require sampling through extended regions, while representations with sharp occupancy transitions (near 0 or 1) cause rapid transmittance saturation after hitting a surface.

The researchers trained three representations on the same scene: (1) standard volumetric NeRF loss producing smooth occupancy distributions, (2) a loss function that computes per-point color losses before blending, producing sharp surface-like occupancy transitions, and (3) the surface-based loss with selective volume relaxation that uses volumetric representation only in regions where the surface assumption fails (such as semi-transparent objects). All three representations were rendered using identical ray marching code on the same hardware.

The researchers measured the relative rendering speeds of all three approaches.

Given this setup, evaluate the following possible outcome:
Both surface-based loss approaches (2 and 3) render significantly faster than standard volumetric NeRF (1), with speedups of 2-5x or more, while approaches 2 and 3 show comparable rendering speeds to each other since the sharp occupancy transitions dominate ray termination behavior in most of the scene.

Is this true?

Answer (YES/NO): NO